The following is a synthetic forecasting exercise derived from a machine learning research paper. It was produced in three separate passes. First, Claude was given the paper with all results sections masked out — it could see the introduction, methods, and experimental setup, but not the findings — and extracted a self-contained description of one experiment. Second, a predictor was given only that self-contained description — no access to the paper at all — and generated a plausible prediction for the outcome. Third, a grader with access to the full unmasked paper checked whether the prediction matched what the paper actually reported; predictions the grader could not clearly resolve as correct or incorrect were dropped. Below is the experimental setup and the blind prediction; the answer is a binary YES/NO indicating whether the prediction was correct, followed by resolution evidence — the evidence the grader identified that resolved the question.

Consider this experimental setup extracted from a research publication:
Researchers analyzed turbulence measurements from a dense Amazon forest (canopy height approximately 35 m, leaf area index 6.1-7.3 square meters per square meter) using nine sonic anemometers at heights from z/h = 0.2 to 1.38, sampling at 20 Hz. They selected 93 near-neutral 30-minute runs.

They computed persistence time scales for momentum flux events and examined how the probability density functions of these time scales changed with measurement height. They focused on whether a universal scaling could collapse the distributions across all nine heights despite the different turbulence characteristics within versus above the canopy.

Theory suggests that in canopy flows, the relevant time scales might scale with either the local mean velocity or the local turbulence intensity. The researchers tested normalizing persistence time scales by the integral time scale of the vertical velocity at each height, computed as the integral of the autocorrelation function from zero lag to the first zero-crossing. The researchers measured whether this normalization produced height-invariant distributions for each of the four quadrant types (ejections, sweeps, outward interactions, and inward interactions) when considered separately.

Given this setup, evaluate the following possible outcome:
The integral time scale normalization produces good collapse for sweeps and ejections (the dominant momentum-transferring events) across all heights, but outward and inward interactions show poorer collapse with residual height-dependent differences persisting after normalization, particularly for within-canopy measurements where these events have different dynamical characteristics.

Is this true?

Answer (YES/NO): NO